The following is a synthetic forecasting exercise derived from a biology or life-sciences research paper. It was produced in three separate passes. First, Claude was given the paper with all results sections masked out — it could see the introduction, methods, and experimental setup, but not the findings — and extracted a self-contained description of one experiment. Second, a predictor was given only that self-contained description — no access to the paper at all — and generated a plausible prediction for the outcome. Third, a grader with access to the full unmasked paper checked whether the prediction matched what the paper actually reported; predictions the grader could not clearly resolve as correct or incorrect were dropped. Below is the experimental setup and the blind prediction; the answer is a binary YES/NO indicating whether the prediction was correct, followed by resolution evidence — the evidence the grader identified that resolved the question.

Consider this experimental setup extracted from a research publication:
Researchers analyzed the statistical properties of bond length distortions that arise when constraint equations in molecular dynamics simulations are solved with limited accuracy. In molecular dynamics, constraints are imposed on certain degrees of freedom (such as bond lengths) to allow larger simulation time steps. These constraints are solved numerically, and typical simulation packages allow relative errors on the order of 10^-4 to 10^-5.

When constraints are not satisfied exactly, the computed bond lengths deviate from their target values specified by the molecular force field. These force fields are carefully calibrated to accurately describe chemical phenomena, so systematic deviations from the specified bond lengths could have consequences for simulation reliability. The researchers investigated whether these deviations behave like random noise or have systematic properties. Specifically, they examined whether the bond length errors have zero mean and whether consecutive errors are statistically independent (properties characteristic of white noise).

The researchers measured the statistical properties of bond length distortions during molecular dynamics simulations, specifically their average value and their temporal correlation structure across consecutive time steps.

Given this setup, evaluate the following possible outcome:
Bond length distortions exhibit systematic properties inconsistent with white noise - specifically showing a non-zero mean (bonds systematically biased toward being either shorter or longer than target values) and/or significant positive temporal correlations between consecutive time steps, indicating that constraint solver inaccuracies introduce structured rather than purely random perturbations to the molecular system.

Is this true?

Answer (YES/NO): YES